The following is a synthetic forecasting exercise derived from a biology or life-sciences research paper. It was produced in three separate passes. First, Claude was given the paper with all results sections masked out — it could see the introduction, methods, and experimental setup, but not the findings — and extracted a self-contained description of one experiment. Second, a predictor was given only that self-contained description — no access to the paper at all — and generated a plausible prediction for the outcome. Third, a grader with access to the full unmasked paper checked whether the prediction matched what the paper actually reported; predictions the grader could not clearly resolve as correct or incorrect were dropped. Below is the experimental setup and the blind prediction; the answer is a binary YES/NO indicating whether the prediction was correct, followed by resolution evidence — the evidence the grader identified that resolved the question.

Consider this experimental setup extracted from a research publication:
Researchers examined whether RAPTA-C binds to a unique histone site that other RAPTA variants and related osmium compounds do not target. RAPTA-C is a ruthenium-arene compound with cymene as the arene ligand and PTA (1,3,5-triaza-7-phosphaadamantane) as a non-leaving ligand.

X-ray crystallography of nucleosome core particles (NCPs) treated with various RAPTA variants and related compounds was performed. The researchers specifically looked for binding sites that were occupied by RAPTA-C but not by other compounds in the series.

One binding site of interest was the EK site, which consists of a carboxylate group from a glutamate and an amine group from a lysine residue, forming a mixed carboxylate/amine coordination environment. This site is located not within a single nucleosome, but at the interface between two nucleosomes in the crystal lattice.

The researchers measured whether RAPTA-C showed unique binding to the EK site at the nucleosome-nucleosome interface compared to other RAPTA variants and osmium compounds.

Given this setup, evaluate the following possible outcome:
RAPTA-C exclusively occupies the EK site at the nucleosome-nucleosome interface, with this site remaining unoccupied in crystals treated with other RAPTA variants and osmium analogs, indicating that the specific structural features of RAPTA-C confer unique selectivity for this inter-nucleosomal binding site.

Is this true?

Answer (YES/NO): YES